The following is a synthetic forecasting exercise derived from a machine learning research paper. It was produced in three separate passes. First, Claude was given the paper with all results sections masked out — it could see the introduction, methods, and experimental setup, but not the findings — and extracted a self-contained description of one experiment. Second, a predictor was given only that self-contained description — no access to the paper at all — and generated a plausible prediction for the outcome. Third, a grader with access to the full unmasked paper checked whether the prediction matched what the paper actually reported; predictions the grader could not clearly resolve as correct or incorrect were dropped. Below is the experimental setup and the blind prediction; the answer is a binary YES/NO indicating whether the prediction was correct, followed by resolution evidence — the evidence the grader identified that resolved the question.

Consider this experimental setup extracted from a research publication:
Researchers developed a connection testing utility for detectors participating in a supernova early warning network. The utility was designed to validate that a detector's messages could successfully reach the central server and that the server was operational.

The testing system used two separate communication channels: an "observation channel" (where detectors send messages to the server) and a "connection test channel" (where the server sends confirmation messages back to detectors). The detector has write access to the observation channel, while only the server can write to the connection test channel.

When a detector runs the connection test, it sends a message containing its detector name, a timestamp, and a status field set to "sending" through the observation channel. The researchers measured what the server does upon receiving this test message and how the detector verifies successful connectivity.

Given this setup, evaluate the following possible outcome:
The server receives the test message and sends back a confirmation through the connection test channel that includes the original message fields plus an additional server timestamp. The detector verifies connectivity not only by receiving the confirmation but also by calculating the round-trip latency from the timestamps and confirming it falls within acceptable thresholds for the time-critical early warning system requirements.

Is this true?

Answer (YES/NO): NO